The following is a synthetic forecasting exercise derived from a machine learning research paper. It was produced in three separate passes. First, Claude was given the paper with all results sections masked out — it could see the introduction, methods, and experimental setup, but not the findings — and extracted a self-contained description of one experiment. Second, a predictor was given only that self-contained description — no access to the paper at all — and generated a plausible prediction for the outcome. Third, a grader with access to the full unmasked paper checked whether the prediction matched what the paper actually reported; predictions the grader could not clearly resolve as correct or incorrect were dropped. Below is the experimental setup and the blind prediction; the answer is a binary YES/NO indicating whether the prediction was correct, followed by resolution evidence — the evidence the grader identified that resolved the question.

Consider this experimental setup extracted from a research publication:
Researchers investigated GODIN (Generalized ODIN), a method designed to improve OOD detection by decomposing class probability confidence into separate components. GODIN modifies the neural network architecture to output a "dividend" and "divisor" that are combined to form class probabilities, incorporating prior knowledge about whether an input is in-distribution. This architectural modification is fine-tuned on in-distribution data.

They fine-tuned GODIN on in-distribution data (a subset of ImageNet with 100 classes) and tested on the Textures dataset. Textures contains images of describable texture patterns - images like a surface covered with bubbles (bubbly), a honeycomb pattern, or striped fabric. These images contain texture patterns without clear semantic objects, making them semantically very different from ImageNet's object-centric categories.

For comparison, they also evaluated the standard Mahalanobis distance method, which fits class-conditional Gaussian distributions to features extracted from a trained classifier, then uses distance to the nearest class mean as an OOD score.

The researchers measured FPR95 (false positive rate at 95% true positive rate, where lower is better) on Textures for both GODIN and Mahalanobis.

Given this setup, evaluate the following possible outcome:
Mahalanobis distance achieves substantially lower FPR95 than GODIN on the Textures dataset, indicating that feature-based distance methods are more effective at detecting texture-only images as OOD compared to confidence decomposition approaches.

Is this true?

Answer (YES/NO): YES